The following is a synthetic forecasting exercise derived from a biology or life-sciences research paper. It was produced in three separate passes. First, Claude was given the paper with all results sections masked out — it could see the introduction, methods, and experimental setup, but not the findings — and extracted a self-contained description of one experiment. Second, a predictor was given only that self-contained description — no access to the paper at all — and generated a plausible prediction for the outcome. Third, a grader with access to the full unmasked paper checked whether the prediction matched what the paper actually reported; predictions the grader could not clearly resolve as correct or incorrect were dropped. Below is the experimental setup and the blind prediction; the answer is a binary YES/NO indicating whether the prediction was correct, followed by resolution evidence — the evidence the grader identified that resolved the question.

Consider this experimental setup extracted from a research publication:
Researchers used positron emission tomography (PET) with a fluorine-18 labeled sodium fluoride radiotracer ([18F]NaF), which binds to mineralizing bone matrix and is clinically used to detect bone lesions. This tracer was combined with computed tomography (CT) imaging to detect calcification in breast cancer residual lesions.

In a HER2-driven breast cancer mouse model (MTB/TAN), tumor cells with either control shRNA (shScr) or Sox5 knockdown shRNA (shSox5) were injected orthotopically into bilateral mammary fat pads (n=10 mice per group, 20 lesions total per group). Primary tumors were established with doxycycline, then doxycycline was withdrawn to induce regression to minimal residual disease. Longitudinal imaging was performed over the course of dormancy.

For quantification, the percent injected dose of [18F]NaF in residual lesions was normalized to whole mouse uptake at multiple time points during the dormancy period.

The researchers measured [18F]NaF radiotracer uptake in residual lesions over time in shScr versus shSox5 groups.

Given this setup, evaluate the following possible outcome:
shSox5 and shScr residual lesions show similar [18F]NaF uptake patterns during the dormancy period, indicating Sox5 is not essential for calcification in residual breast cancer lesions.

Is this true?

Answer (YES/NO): NO